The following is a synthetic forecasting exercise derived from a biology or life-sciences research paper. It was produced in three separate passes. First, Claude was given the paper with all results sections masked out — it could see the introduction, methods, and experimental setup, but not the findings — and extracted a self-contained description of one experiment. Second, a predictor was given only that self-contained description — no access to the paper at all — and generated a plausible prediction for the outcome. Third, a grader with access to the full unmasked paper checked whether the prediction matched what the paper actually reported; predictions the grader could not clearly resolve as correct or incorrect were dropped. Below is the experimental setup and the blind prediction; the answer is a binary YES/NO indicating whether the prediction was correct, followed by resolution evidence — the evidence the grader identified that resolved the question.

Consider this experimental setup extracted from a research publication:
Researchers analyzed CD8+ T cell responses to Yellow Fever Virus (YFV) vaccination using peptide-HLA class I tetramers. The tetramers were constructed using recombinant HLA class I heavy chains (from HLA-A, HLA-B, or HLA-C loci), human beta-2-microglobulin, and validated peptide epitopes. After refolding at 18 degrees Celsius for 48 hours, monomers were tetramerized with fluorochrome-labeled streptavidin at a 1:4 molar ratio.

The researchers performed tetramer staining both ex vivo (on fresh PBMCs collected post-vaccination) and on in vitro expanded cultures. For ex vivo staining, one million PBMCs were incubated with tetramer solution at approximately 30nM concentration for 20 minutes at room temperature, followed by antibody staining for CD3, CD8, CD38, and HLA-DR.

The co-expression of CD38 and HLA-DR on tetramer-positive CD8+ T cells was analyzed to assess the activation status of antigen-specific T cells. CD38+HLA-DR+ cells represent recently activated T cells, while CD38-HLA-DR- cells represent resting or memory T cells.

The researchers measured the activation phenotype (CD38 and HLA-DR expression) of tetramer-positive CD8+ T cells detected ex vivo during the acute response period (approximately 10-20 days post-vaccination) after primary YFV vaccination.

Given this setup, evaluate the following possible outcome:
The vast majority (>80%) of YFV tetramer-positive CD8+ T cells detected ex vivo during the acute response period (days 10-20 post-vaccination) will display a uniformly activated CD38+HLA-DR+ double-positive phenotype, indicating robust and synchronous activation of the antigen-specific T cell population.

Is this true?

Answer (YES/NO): NO